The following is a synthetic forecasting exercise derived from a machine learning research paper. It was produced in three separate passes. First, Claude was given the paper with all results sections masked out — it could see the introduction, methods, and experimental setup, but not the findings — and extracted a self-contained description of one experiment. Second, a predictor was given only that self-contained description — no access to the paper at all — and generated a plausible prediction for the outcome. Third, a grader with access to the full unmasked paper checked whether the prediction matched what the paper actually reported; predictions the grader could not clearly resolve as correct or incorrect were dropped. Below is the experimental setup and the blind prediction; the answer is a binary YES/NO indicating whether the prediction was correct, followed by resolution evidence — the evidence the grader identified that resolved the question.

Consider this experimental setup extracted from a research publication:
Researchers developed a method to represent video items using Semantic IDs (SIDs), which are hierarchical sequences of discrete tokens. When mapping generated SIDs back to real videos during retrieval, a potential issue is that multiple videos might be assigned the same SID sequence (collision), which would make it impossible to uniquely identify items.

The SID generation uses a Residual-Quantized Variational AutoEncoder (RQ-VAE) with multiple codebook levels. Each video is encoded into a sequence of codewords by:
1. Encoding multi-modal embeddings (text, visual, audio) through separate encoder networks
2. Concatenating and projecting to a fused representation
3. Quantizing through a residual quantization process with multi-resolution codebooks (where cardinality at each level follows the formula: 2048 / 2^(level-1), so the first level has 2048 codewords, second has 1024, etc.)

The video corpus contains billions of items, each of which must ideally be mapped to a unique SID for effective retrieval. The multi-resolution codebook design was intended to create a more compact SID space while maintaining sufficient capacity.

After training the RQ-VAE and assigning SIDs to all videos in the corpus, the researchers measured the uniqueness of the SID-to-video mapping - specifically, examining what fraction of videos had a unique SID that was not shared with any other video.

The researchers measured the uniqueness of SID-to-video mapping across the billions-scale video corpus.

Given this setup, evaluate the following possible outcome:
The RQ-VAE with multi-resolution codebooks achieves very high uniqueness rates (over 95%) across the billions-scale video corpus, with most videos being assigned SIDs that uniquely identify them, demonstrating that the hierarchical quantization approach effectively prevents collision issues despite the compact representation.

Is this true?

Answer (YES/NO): YES